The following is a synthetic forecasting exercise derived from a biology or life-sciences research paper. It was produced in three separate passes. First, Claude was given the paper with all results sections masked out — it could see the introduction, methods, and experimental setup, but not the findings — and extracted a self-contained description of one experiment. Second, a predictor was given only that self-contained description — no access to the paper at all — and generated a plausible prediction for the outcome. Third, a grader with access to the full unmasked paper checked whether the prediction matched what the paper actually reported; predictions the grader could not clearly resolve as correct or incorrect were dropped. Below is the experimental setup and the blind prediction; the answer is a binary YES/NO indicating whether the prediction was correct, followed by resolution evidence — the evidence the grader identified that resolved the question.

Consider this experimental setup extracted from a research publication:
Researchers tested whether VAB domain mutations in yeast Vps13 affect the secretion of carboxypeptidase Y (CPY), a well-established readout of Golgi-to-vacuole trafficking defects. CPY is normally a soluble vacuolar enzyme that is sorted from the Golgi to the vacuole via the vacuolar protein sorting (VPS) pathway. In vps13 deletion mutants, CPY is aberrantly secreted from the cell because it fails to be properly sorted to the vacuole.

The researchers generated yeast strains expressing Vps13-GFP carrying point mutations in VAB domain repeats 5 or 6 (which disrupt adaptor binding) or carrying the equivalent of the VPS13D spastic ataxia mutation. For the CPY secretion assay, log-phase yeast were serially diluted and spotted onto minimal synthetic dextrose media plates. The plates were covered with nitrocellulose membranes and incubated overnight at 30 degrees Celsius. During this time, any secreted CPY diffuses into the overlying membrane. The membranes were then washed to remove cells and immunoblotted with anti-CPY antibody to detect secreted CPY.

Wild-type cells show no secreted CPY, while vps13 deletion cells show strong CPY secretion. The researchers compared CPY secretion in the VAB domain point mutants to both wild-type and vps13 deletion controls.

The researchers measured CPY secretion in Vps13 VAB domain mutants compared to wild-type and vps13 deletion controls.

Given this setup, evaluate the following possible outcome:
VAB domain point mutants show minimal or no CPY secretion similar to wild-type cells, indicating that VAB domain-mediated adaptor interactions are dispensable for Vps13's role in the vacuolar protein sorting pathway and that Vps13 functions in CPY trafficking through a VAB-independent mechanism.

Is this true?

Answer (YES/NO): NO